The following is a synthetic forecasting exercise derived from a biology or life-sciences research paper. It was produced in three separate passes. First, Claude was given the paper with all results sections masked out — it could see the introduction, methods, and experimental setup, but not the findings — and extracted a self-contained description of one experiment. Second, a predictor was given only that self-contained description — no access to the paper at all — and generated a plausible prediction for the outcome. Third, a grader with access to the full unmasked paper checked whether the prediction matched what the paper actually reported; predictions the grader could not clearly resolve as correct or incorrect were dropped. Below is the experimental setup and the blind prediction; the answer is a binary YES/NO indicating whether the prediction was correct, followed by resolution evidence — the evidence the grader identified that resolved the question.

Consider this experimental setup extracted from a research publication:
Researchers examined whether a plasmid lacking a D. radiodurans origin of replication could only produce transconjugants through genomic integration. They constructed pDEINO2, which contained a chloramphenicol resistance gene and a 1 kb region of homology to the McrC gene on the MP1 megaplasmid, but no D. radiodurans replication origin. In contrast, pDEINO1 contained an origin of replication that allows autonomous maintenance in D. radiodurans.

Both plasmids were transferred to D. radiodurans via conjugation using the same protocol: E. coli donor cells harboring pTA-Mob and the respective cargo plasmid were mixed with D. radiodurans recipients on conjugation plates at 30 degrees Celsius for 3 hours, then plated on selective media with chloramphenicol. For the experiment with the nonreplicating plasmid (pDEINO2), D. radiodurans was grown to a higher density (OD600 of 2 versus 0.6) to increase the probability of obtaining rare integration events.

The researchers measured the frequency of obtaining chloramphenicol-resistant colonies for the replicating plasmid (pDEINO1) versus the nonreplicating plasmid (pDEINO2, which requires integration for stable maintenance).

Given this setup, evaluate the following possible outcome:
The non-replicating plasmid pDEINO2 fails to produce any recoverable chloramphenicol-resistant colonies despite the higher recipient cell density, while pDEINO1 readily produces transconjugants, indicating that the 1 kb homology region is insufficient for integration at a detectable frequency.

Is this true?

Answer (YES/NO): NO